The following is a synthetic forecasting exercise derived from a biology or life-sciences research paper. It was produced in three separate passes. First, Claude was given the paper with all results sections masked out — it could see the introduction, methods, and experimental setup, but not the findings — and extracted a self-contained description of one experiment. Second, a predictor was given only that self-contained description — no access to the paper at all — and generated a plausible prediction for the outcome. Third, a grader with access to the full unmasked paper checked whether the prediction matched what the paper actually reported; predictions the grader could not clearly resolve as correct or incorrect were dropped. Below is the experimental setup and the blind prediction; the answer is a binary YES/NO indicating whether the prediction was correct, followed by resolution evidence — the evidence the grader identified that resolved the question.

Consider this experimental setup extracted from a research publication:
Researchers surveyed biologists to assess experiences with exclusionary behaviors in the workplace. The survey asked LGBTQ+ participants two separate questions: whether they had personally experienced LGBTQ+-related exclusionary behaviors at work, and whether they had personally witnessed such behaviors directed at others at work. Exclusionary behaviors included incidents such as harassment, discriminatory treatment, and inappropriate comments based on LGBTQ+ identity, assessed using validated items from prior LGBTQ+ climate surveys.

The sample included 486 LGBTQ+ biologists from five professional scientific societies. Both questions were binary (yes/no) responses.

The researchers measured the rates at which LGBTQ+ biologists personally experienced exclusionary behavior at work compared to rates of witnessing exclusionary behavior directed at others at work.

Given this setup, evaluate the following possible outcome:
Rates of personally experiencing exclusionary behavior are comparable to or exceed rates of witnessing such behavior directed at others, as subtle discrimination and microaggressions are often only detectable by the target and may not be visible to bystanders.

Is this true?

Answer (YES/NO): NO